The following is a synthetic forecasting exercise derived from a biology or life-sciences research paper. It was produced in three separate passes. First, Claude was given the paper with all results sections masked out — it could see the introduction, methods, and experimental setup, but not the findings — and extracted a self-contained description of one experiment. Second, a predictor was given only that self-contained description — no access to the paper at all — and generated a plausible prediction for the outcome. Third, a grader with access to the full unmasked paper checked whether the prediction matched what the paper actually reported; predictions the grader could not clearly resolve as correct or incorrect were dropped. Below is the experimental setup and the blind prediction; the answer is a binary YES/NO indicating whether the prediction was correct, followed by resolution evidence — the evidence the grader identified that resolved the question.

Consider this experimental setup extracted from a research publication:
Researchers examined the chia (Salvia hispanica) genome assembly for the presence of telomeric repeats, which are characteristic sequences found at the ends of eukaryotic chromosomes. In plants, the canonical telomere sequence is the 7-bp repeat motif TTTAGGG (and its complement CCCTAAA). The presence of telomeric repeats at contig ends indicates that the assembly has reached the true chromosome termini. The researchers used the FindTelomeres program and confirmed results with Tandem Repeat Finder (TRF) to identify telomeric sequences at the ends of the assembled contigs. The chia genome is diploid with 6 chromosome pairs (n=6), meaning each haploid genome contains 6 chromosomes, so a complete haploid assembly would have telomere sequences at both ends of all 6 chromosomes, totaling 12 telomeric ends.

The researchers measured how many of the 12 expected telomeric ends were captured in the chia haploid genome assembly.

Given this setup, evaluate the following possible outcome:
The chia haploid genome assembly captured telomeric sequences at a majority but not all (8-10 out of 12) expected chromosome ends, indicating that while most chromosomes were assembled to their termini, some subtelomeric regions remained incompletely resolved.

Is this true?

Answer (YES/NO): YES